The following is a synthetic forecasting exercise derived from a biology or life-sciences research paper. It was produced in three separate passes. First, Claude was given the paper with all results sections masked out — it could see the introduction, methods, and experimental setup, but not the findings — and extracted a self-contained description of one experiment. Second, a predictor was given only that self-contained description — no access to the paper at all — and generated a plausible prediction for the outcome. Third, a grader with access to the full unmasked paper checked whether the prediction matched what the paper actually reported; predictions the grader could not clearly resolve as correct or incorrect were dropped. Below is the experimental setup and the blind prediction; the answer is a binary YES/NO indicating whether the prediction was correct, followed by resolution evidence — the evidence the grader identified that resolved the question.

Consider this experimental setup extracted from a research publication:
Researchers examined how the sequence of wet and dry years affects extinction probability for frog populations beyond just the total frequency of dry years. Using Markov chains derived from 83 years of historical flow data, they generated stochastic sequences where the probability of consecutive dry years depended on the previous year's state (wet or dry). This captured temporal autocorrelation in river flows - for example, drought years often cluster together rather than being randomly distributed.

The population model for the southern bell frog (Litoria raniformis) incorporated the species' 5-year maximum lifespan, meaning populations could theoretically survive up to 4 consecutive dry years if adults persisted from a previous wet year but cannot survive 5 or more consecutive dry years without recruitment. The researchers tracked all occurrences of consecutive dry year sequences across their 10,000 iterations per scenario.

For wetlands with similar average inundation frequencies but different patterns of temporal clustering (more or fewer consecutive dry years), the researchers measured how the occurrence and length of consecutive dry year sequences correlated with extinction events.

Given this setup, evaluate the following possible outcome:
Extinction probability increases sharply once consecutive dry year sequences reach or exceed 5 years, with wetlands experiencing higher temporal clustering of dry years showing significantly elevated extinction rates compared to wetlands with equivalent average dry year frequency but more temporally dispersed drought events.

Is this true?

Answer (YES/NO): NO